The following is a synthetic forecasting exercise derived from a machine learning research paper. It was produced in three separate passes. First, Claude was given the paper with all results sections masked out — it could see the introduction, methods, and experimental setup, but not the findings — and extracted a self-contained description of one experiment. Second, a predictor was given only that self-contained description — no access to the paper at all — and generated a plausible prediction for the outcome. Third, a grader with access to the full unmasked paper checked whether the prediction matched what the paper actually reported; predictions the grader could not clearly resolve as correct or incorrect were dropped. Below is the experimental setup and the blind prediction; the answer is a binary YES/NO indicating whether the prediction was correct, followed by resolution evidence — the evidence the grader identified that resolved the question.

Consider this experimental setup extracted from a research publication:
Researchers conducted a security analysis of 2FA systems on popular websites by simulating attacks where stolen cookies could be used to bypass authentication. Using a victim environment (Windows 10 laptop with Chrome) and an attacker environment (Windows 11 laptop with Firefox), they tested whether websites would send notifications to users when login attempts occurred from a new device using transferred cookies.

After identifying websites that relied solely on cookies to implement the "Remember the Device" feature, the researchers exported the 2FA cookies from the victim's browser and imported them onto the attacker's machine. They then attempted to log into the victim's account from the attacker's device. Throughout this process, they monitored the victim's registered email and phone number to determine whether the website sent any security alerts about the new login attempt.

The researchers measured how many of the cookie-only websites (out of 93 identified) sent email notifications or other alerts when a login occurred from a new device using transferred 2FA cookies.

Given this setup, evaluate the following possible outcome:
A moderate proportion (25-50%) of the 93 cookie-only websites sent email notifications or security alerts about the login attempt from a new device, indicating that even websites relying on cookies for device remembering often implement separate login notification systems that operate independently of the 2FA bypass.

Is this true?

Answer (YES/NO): YES